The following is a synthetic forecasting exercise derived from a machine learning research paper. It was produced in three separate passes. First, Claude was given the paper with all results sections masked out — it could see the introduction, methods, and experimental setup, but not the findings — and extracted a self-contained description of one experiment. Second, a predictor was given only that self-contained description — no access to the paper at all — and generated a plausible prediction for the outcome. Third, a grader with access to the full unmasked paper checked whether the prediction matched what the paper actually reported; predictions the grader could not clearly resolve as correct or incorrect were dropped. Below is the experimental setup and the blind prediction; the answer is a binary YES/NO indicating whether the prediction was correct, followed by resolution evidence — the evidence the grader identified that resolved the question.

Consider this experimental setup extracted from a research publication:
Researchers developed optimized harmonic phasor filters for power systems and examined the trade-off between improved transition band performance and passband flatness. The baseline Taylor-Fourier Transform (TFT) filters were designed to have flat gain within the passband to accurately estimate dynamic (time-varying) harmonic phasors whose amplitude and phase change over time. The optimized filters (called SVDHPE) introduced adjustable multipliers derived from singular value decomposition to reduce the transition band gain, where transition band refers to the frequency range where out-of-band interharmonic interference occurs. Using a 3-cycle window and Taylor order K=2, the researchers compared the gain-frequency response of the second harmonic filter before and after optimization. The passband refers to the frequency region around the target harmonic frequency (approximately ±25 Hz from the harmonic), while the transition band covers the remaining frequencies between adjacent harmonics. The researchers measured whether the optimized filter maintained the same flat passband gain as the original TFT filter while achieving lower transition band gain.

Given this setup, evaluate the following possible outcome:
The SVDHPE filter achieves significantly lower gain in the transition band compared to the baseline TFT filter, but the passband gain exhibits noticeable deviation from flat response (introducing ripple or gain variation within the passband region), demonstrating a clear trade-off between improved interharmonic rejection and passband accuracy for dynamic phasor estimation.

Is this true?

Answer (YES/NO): YES